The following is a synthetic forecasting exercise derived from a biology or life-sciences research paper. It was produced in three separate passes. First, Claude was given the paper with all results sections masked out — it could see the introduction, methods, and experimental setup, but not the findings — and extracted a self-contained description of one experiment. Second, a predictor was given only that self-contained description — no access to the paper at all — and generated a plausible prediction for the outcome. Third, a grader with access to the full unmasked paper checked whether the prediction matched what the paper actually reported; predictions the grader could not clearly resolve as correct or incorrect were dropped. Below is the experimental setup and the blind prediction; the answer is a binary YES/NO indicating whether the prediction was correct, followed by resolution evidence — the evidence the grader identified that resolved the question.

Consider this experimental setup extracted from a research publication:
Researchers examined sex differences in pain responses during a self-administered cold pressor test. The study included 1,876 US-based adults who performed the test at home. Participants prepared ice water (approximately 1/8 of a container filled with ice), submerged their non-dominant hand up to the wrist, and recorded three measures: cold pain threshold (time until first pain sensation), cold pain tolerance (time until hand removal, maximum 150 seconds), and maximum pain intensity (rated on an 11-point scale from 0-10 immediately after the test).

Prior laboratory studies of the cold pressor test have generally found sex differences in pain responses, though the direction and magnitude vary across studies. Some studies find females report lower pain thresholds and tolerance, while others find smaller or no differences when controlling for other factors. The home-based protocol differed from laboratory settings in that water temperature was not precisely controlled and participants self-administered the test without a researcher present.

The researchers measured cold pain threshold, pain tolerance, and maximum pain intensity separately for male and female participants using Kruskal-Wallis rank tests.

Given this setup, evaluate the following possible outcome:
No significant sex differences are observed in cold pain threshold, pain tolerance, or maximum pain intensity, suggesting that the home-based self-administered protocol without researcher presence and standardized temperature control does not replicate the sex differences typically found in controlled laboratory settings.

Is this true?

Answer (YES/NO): NO